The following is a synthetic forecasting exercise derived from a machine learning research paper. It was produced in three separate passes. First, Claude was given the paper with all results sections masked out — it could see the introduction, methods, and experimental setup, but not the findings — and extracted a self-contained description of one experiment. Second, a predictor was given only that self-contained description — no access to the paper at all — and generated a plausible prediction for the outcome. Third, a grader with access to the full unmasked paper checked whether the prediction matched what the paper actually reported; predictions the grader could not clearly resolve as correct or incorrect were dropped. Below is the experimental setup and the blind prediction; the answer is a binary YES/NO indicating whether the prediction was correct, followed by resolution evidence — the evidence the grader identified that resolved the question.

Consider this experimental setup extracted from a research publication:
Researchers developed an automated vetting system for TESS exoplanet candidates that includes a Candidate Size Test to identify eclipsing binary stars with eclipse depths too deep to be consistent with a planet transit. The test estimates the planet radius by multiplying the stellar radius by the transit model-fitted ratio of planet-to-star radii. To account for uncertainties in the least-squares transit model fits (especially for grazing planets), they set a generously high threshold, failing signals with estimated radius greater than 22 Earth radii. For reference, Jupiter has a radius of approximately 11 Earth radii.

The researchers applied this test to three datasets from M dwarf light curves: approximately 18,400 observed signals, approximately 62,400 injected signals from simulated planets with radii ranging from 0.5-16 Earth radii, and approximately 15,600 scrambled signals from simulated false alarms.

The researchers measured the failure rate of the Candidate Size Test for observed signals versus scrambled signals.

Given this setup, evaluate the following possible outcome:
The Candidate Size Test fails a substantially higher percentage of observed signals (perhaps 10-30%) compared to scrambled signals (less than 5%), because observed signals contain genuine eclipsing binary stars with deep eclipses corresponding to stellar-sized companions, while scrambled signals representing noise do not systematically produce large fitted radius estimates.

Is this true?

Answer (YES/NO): NO